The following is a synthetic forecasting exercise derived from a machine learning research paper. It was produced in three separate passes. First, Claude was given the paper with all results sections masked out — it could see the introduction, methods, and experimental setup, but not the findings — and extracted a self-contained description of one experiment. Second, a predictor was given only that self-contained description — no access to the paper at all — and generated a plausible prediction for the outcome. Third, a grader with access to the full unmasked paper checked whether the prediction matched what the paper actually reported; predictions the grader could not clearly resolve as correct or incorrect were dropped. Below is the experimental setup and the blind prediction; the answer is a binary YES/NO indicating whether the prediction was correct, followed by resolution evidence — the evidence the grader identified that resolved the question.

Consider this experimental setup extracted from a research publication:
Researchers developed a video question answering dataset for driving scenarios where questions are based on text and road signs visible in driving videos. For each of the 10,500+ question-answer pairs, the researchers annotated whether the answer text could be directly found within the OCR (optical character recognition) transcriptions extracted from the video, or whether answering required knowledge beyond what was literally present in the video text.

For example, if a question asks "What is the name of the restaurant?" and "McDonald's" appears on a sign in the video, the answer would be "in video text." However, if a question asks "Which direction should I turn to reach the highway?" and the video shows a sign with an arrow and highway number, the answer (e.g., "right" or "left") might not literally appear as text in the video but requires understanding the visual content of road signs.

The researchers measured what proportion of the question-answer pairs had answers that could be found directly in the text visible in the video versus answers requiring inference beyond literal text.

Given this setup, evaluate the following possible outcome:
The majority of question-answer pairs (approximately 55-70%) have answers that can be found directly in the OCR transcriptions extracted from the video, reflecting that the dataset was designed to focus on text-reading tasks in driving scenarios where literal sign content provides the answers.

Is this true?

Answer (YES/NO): YES